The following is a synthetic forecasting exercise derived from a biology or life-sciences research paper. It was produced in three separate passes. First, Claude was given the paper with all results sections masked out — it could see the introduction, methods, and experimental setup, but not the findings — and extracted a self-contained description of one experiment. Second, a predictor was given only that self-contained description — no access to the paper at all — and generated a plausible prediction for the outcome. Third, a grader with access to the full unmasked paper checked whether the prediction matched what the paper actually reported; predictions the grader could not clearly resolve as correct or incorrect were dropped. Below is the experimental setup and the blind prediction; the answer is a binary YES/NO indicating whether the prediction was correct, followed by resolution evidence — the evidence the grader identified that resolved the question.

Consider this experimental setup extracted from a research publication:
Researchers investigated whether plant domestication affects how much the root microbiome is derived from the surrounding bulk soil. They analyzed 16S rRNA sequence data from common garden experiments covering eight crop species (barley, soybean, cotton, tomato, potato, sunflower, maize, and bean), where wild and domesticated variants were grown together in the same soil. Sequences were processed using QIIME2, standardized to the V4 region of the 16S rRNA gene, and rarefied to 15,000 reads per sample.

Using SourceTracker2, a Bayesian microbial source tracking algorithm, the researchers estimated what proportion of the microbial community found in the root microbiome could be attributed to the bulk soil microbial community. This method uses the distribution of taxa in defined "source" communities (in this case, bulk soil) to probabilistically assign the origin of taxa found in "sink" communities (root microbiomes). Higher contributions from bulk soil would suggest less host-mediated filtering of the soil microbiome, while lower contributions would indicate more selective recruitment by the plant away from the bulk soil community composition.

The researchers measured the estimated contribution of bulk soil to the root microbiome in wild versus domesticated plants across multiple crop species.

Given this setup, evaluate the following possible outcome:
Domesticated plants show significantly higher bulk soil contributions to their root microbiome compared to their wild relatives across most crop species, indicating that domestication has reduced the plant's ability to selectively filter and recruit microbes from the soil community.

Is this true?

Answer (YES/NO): NO